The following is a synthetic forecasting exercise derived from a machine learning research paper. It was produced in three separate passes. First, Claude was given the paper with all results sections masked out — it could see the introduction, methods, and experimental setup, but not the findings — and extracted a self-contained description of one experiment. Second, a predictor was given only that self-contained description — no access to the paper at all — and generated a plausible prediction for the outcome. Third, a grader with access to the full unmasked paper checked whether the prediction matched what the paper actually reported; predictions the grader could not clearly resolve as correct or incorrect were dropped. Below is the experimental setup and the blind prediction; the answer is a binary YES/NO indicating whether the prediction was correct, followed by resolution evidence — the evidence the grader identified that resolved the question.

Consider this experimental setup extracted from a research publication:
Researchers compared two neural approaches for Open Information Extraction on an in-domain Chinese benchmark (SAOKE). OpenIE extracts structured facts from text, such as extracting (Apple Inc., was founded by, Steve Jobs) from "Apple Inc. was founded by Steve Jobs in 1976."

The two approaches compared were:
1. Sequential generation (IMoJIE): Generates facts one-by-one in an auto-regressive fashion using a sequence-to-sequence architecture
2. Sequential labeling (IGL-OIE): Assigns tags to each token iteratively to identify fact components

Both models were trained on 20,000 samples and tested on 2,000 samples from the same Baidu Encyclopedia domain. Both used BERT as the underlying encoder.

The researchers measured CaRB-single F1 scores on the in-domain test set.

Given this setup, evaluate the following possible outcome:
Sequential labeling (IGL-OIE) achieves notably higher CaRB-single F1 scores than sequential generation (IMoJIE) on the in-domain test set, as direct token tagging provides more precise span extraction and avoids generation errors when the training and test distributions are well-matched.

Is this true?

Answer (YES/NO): NO